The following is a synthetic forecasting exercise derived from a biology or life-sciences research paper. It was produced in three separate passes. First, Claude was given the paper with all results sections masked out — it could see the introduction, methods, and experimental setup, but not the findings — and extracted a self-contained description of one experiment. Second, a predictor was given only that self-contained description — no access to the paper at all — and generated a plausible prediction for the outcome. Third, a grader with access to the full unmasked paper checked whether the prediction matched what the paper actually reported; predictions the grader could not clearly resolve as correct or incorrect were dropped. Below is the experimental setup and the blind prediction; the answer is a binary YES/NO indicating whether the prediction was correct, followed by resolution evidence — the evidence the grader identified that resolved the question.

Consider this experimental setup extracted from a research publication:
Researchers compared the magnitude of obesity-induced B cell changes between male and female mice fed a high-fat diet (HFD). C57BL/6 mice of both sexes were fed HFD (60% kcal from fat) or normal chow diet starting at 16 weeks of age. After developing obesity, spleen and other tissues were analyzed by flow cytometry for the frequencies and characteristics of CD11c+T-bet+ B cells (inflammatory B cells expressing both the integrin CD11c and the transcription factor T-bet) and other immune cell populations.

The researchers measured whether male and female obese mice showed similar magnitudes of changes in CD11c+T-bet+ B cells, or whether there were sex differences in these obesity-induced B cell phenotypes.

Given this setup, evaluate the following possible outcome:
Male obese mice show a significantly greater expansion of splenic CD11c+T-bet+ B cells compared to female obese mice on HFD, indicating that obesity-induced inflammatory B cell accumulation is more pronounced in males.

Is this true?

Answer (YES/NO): NO